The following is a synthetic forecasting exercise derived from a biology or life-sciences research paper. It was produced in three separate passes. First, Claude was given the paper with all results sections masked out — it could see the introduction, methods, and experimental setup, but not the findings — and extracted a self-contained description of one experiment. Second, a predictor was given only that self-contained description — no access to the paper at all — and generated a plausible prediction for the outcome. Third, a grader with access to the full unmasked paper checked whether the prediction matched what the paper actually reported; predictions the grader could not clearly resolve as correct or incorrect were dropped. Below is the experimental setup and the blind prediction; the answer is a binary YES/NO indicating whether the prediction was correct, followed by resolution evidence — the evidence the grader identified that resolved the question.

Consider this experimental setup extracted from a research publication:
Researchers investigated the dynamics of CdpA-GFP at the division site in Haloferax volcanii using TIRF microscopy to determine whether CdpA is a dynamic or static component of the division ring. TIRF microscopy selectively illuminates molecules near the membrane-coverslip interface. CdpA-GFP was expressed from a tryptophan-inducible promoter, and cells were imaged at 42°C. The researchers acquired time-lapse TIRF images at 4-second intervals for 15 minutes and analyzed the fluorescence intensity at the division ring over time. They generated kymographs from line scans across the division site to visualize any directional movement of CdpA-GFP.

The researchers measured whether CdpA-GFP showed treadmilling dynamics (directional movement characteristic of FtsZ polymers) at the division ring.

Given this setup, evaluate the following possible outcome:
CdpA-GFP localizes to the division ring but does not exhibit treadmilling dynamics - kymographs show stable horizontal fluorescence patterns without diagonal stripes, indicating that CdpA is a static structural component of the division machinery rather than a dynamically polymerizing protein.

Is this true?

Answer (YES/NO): YES